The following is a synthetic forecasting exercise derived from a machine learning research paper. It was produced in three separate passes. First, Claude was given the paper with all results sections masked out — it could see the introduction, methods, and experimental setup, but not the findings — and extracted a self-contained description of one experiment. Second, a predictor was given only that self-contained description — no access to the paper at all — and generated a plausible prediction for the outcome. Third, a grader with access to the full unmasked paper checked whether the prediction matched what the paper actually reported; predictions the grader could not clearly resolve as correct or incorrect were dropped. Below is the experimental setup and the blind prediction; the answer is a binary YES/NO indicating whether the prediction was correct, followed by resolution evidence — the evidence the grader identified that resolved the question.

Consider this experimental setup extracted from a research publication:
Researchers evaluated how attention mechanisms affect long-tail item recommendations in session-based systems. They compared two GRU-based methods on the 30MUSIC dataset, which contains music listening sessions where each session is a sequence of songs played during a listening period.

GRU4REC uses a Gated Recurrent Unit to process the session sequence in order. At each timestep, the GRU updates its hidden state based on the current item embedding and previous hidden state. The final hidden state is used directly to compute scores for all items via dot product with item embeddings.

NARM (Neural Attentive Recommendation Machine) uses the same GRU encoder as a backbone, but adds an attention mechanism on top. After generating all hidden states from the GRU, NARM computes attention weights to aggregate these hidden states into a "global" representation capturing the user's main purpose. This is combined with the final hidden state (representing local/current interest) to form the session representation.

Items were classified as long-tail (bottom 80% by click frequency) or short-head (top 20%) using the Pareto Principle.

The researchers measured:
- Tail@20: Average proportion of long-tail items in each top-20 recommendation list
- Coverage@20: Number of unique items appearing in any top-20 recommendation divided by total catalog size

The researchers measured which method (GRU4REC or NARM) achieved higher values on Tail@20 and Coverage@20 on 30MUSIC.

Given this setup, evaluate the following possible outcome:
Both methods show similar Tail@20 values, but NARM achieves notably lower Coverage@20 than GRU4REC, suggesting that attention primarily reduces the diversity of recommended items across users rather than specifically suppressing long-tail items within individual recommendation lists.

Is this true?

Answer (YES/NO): NO